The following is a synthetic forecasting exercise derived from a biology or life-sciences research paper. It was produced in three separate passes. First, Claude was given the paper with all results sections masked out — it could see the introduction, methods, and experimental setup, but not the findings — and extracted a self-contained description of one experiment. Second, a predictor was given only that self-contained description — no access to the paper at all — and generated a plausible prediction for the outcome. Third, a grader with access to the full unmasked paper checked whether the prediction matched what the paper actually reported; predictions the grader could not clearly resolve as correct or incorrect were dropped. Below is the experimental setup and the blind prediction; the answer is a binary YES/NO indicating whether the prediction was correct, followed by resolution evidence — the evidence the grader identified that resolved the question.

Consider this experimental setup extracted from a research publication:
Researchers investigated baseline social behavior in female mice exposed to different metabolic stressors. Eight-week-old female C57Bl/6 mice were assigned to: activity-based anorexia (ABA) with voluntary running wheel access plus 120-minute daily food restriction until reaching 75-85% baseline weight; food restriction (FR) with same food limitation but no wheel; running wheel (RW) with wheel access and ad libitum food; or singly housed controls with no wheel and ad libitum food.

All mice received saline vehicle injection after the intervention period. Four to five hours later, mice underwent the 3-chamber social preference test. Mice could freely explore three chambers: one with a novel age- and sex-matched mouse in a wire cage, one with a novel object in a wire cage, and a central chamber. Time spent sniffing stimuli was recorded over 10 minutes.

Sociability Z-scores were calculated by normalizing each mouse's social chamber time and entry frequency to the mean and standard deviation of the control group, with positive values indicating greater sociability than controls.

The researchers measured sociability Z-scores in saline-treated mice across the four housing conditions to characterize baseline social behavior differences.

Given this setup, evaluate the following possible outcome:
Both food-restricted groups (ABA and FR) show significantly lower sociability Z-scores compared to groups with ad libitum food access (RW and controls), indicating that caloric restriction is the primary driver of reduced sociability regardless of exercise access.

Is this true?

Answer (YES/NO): NO